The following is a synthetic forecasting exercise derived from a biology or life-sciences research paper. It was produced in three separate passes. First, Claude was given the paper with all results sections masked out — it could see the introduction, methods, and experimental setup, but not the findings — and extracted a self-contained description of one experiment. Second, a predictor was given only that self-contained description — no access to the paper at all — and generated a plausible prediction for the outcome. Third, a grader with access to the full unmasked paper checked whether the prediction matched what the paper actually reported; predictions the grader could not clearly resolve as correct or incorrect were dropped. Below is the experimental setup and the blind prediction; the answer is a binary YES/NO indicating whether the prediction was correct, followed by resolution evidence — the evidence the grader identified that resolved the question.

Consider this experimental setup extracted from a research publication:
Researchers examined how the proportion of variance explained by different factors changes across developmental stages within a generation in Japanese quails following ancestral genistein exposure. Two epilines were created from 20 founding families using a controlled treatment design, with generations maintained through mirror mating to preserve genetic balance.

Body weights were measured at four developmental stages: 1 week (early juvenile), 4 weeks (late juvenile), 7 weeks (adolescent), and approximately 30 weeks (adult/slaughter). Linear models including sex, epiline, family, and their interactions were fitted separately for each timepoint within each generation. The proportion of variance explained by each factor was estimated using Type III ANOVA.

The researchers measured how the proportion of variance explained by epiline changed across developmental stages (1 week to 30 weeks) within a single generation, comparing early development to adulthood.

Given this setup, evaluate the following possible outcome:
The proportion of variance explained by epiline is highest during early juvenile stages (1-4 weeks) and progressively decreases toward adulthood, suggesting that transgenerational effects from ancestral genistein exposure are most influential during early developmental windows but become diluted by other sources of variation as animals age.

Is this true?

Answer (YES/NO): NO